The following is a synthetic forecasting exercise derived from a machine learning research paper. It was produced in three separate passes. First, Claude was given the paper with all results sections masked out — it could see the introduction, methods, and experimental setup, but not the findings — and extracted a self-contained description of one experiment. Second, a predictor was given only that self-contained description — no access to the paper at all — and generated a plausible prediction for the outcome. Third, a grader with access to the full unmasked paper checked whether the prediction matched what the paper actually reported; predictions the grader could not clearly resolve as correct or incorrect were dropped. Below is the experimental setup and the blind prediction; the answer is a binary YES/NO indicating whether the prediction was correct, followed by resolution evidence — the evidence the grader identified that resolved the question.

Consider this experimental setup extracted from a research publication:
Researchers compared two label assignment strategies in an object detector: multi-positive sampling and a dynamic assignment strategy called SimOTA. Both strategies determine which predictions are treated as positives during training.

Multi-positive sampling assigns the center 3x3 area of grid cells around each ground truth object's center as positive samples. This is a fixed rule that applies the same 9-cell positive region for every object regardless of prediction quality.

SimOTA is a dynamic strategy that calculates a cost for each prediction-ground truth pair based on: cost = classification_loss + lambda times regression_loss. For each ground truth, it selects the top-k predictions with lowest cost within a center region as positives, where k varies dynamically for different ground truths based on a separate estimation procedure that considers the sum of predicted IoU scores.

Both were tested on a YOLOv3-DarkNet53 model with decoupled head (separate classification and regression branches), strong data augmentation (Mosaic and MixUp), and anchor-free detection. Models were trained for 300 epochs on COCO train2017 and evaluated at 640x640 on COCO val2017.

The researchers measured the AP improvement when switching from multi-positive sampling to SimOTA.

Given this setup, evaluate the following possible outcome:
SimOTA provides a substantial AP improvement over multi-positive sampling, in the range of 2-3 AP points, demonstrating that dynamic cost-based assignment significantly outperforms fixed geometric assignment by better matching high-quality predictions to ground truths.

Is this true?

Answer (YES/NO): YES